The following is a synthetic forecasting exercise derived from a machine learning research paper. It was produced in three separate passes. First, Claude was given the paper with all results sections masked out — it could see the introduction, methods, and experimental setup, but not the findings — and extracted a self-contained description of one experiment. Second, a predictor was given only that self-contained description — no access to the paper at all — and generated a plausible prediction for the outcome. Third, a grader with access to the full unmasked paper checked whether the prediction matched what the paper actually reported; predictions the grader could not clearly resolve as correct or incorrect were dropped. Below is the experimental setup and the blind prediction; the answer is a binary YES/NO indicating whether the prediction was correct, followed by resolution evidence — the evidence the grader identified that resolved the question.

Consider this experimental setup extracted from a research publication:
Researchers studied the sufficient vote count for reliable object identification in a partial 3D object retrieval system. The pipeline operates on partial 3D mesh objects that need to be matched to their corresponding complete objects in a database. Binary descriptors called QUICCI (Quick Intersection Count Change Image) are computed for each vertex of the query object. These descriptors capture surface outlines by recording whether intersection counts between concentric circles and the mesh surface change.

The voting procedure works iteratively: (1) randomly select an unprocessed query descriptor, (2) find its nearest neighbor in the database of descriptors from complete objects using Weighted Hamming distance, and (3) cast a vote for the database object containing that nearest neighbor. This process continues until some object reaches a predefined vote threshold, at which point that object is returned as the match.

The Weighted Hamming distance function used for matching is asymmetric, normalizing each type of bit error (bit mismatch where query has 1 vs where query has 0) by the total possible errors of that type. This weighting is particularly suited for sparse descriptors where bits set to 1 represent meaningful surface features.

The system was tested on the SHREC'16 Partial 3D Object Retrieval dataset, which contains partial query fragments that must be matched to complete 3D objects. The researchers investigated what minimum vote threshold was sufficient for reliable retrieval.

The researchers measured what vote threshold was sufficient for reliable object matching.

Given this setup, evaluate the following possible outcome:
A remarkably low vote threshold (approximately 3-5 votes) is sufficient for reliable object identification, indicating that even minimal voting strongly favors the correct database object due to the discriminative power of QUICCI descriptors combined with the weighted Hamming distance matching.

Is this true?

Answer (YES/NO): NO